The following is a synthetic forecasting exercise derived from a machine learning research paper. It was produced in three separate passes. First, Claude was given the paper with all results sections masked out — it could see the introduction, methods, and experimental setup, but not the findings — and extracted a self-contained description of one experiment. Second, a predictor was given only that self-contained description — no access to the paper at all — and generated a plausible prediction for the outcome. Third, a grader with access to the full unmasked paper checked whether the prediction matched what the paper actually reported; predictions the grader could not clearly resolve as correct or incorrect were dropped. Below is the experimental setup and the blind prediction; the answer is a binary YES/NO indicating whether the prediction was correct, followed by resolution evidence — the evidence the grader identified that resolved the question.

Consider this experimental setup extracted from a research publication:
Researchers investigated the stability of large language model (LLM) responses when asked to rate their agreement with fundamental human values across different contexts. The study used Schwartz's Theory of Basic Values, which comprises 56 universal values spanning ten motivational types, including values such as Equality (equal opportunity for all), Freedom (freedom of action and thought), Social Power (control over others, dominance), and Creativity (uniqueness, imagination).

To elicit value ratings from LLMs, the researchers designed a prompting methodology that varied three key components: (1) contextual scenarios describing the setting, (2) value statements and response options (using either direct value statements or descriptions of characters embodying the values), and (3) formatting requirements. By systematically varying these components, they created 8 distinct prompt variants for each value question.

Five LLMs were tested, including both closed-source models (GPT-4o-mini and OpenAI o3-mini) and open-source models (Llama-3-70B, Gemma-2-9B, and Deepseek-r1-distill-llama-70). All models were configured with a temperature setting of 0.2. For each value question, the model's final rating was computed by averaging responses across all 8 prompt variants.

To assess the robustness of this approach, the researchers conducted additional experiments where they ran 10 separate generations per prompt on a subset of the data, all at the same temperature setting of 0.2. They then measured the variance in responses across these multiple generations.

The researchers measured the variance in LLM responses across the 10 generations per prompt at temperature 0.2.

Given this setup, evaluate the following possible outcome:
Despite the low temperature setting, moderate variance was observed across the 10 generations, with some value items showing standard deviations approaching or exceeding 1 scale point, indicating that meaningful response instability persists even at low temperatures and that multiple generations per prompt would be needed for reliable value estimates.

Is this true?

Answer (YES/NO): NO